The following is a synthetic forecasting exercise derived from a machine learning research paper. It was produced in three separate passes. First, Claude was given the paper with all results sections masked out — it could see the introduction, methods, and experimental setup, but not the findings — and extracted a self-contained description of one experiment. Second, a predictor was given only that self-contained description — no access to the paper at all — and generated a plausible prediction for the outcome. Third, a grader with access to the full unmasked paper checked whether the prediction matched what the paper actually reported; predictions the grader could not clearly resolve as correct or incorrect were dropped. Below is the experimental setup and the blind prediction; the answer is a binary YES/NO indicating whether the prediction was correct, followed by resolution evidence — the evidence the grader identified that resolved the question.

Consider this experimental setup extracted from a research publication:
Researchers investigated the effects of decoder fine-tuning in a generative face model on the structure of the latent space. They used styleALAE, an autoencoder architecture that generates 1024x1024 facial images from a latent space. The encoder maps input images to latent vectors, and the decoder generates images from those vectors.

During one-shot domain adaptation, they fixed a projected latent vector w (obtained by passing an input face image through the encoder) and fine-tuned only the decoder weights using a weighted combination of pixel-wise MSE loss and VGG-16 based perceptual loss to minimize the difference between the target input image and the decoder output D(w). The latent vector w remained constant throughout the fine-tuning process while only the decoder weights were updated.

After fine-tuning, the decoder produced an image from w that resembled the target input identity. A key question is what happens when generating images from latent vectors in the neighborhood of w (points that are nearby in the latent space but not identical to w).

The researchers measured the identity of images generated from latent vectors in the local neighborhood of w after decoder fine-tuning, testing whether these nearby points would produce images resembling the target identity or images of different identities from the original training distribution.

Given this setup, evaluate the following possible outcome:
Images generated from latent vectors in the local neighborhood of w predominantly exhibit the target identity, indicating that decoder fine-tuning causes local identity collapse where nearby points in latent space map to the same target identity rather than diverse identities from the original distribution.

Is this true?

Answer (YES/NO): YES